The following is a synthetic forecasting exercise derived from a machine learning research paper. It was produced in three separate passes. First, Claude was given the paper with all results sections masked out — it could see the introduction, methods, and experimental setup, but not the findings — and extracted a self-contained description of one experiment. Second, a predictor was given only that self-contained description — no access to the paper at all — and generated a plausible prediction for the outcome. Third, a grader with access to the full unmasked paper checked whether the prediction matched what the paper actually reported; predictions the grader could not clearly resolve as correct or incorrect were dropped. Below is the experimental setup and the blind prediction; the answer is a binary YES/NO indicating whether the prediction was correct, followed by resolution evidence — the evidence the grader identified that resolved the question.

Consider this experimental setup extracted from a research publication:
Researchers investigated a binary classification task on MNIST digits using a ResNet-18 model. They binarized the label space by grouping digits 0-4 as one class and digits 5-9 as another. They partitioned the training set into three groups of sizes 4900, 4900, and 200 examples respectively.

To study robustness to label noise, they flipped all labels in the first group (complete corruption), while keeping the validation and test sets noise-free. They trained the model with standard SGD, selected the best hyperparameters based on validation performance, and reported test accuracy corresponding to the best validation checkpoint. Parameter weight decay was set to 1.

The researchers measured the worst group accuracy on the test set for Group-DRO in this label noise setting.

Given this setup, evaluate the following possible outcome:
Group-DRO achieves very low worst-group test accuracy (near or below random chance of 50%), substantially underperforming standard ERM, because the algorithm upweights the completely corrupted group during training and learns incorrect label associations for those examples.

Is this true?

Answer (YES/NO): NO